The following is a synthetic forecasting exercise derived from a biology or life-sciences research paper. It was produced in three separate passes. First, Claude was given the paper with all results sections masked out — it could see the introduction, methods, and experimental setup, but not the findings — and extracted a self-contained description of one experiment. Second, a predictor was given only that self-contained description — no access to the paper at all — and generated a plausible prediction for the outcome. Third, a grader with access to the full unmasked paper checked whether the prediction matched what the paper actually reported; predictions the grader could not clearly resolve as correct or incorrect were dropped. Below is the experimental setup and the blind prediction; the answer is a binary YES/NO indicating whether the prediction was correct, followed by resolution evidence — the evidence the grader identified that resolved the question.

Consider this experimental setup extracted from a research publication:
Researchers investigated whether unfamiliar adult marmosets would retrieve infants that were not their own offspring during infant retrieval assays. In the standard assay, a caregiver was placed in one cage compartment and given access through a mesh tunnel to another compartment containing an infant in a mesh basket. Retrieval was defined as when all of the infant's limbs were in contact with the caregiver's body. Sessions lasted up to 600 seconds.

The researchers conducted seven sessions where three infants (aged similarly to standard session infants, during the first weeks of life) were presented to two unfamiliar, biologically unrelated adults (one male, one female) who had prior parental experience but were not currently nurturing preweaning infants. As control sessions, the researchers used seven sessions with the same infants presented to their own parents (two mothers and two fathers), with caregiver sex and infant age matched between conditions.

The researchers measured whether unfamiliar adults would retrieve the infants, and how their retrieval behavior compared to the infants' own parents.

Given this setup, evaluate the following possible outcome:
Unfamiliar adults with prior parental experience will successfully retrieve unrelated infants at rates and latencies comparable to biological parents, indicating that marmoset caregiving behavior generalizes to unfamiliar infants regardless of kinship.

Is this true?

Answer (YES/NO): NO